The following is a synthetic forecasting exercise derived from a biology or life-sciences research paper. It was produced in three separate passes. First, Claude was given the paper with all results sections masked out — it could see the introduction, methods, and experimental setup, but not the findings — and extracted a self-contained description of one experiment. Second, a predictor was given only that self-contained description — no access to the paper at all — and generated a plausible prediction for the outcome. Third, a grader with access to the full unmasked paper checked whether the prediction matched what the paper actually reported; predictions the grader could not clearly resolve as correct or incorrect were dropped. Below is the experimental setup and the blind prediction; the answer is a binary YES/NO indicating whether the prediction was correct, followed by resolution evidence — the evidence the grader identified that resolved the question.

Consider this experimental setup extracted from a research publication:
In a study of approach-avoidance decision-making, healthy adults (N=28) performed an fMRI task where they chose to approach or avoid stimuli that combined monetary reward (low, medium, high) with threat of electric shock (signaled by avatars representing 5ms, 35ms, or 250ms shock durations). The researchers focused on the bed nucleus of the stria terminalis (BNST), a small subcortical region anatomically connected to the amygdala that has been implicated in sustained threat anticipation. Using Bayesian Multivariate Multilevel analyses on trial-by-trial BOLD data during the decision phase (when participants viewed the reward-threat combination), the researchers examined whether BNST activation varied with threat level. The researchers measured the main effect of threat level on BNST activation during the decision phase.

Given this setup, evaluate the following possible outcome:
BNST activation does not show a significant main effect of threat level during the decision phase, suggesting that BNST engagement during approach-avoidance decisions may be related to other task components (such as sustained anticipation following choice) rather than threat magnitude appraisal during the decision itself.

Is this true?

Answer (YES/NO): YES